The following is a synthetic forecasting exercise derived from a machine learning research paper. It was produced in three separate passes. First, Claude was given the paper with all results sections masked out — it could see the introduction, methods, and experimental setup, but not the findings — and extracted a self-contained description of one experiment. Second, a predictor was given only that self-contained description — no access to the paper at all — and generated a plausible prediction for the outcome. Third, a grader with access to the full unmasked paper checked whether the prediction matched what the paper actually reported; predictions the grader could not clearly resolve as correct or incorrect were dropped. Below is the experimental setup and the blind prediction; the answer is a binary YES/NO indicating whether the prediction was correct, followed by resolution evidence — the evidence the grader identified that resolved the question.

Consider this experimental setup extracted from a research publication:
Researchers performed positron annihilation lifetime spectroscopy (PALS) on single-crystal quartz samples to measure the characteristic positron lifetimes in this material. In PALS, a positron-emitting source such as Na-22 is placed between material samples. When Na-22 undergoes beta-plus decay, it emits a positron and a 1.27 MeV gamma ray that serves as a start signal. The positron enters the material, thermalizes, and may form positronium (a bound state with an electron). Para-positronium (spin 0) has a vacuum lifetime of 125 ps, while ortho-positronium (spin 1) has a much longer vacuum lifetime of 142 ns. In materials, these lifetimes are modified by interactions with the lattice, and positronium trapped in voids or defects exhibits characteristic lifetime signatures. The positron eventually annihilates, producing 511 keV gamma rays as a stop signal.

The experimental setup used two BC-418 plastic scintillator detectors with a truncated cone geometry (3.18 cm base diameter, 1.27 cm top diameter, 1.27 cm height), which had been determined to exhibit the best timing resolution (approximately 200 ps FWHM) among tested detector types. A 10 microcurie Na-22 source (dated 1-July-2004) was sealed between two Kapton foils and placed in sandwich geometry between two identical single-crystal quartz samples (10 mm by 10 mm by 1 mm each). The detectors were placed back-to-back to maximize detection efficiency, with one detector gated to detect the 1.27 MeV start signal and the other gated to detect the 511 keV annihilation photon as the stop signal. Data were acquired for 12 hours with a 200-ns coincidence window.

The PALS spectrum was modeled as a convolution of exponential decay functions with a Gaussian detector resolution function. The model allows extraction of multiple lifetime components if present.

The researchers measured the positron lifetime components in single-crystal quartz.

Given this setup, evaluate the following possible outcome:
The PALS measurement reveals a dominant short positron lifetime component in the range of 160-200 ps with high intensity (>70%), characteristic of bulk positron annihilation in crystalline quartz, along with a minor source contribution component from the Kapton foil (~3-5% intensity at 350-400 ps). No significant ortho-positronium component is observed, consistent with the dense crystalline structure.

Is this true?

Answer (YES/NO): NO